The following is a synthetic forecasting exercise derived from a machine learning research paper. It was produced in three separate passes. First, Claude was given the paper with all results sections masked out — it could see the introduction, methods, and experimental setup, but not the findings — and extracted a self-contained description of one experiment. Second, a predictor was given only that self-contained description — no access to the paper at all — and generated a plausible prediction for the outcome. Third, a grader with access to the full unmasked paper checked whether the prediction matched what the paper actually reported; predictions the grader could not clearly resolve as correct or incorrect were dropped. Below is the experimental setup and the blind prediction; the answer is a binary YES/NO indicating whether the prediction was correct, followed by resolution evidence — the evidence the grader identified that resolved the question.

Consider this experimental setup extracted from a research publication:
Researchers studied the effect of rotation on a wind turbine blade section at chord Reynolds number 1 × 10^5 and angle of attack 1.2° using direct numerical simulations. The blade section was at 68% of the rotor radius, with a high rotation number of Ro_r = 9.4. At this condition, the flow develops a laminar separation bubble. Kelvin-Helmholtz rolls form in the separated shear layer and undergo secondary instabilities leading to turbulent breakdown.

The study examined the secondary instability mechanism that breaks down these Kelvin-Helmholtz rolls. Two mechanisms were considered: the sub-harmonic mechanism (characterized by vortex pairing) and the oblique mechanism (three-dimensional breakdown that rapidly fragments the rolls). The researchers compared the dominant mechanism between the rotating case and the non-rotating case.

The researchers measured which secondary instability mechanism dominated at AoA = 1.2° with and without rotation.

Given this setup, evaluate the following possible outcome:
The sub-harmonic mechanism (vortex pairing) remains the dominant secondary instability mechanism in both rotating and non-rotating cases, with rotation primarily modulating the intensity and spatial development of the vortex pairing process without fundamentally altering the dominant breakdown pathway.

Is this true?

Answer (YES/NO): YES